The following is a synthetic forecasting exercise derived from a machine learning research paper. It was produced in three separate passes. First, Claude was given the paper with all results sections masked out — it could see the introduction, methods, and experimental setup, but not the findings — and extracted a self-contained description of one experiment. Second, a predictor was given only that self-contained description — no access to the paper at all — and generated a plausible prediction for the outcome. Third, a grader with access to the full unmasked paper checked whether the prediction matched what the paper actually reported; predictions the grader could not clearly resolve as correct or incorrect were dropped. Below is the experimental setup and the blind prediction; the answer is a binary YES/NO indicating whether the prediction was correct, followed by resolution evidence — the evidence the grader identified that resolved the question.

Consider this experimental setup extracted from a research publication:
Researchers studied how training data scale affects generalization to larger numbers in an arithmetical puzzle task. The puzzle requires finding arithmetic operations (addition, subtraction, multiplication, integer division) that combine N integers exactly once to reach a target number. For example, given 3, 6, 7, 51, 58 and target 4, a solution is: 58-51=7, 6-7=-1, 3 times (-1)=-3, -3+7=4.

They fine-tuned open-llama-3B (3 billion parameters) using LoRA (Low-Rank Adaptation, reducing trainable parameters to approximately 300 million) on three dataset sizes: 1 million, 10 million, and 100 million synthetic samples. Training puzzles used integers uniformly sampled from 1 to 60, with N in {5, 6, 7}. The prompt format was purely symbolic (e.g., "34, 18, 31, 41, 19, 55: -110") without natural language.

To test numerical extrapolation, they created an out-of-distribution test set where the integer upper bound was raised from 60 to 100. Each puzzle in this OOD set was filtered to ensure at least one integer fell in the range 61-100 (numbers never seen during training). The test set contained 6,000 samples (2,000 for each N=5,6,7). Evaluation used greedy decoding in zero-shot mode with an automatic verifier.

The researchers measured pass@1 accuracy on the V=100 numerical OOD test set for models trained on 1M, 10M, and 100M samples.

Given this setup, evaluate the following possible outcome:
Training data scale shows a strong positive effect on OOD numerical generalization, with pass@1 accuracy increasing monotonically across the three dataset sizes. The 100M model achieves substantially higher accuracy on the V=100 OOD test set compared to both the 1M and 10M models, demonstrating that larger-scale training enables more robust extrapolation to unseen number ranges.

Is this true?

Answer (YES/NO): YES